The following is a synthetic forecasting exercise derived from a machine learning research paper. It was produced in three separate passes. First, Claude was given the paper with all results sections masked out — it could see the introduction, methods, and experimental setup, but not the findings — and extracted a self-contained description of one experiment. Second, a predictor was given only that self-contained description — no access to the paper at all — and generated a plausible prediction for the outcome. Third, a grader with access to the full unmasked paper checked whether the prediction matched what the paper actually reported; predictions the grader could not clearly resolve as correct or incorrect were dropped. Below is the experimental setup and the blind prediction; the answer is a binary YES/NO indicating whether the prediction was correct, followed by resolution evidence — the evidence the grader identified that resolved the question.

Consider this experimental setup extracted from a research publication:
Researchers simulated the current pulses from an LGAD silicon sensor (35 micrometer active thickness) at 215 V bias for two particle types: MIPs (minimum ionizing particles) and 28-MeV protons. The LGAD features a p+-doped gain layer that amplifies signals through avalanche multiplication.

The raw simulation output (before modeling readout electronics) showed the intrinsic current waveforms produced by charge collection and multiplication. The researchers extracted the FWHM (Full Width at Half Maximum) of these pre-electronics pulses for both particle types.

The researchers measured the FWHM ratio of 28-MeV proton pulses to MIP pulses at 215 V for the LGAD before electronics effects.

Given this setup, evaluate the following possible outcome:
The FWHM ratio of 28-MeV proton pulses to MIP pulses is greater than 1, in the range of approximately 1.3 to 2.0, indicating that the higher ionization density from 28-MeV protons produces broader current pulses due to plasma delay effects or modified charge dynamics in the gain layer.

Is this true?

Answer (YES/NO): NO